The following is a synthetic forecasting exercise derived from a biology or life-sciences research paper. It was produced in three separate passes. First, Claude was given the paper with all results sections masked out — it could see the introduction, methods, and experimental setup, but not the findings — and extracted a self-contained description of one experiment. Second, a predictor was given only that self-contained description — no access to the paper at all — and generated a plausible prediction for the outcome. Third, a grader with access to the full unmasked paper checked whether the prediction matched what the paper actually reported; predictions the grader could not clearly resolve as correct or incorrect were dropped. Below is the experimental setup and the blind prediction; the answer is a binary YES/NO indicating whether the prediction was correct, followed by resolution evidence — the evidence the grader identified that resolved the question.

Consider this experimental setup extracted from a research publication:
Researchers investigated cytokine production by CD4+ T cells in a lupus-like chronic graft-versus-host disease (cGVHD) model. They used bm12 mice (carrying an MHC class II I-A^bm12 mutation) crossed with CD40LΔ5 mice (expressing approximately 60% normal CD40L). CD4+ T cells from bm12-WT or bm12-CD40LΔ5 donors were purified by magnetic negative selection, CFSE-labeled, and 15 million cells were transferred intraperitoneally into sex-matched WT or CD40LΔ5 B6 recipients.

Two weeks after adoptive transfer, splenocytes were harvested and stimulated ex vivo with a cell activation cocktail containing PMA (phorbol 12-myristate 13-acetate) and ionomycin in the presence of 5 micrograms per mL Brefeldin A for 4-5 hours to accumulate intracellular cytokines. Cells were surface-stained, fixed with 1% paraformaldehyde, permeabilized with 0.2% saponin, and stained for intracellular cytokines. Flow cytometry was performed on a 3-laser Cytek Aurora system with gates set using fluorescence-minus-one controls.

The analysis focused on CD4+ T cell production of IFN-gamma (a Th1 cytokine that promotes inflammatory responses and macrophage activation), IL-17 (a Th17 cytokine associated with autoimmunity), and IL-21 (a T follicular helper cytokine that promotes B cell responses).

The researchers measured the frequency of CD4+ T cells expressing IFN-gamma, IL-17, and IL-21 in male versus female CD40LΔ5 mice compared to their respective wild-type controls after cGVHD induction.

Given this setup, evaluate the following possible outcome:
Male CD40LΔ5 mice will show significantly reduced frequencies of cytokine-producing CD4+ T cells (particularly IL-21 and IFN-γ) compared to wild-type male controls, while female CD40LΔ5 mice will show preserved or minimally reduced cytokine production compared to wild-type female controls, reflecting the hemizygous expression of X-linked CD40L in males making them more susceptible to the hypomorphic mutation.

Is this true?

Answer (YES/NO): NO